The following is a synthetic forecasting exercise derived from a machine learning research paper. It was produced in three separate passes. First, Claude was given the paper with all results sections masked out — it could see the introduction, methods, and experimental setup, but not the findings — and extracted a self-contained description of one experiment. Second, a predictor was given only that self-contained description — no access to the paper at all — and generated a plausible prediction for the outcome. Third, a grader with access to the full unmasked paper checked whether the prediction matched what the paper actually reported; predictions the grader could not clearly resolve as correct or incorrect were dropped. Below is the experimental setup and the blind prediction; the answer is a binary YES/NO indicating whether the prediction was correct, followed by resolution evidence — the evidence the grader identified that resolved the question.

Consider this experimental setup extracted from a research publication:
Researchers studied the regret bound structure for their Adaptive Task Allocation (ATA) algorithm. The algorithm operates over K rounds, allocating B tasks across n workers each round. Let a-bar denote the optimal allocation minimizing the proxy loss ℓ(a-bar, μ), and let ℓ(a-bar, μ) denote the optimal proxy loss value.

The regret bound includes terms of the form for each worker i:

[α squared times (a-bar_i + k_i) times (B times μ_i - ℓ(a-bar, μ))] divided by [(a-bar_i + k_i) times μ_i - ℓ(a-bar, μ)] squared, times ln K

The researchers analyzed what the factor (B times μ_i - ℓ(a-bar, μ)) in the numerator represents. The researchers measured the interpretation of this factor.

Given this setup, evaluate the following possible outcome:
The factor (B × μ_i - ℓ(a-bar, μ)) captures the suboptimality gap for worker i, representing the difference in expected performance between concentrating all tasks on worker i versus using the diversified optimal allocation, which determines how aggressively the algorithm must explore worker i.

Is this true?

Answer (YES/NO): NO